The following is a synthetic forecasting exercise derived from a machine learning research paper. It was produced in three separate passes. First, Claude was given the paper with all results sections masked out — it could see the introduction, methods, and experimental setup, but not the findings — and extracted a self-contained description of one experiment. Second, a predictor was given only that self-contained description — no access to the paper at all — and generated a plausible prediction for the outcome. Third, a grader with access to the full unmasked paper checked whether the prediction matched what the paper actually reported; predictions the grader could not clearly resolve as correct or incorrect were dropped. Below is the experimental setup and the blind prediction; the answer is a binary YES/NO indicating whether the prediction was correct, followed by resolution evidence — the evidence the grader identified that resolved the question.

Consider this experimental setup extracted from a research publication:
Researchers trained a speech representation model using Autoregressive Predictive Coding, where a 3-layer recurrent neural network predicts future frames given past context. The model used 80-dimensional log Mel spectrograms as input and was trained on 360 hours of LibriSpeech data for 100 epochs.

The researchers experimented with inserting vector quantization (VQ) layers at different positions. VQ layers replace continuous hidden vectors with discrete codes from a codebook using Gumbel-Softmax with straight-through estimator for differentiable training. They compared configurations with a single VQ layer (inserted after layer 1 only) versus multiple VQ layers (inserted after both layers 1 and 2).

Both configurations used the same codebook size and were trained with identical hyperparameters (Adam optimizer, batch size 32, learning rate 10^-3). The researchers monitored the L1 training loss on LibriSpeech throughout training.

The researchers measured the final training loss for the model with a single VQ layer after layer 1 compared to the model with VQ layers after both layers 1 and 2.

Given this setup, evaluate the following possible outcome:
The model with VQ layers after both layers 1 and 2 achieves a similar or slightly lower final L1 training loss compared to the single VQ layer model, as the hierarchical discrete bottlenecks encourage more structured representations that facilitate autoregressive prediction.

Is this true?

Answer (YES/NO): NO